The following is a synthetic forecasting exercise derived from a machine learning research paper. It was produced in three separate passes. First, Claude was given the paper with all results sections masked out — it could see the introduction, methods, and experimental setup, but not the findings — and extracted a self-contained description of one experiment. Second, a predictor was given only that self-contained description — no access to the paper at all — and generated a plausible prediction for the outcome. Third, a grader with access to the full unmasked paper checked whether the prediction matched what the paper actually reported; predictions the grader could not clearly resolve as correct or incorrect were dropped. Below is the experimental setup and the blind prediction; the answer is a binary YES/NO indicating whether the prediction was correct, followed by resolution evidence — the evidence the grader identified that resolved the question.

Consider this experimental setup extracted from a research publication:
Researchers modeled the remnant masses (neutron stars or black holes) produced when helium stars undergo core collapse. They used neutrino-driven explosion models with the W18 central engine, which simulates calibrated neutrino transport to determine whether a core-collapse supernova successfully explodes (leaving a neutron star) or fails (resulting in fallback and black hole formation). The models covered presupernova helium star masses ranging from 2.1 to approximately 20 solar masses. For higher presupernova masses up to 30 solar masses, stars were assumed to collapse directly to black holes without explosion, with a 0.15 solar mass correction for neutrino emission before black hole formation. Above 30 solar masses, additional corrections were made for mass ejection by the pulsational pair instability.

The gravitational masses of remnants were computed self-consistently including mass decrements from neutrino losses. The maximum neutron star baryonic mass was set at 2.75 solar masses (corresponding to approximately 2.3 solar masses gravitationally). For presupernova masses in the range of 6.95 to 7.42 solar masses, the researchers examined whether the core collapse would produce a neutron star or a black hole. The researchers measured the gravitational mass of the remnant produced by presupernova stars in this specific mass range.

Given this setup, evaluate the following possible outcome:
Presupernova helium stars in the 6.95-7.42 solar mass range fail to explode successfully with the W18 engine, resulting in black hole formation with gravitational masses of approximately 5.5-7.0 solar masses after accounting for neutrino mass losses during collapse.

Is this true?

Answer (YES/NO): NO